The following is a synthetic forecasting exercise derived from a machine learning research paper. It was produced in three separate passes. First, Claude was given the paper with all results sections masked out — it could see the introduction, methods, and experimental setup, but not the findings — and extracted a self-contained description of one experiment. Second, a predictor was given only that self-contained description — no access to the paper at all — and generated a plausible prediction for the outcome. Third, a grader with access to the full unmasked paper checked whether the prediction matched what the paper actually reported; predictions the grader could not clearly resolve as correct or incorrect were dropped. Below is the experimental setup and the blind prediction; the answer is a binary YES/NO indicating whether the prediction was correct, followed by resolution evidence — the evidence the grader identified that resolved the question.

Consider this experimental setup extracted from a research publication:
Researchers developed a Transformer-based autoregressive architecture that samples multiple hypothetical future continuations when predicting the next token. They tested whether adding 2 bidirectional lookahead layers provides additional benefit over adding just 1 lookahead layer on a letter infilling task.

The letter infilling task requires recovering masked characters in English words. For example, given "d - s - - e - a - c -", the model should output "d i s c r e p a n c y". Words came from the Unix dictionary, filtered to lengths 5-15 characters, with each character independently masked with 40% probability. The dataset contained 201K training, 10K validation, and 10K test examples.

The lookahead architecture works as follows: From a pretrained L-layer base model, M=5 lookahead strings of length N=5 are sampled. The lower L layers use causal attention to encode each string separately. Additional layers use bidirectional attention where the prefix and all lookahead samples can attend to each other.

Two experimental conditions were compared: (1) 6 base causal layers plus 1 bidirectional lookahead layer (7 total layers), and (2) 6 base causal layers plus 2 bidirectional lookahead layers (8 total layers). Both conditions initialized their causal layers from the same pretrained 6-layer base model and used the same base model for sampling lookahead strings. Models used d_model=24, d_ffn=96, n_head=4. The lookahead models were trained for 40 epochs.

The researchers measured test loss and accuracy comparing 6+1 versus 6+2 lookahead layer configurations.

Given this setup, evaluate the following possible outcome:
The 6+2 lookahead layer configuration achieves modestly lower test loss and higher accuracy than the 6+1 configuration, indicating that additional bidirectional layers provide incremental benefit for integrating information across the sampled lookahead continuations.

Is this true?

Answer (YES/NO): NO